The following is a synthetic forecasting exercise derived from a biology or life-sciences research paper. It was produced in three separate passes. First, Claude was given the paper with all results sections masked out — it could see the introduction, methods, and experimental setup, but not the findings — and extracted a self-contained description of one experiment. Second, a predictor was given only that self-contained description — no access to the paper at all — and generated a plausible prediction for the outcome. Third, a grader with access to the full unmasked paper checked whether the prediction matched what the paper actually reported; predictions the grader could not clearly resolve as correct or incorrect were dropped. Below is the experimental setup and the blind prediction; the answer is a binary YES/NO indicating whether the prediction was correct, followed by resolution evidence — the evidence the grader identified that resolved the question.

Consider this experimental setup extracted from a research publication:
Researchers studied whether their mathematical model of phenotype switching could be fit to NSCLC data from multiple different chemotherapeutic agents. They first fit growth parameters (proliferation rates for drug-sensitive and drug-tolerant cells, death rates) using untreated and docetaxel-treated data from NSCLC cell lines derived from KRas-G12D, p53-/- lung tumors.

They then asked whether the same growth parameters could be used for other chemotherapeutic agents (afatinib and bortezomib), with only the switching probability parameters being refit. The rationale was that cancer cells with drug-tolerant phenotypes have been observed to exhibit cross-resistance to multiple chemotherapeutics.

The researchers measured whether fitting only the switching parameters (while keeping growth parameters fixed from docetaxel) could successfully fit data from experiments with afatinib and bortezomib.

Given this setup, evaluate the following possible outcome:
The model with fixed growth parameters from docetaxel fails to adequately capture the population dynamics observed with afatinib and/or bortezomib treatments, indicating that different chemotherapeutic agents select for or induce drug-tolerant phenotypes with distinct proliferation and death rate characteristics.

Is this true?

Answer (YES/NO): NO